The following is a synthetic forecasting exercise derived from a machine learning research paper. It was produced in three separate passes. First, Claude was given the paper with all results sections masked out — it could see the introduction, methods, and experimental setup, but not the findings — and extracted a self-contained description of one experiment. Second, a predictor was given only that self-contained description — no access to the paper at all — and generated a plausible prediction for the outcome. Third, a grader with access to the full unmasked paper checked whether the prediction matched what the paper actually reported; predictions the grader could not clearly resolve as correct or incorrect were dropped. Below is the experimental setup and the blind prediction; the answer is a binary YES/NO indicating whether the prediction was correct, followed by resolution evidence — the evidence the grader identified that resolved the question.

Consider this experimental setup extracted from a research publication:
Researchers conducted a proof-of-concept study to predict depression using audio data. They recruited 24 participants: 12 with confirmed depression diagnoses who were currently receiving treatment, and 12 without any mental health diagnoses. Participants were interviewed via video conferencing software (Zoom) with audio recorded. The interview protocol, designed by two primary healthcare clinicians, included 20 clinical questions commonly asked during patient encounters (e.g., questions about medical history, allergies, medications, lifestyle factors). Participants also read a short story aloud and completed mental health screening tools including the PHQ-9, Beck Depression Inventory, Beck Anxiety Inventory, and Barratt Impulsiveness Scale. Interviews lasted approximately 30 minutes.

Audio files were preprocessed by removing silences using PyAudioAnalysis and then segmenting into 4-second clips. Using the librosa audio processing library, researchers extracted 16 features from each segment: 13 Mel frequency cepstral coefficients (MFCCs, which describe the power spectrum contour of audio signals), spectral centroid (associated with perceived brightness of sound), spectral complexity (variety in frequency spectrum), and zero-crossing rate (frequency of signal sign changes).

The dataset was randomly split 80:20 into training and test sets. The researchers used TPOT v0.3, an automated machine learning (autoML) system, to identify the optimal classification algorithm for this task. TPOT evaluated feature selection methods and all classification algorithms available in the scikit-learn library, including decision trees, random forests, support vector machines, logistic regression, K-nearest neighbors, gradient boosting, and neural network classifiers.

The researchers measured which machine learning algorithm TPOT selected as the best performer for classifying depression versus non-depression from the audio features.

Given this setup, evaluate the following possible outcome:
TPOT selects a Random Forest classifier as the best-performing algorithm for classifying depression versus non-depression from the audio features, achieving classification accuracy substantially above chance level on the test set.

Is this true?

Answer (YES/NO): NO